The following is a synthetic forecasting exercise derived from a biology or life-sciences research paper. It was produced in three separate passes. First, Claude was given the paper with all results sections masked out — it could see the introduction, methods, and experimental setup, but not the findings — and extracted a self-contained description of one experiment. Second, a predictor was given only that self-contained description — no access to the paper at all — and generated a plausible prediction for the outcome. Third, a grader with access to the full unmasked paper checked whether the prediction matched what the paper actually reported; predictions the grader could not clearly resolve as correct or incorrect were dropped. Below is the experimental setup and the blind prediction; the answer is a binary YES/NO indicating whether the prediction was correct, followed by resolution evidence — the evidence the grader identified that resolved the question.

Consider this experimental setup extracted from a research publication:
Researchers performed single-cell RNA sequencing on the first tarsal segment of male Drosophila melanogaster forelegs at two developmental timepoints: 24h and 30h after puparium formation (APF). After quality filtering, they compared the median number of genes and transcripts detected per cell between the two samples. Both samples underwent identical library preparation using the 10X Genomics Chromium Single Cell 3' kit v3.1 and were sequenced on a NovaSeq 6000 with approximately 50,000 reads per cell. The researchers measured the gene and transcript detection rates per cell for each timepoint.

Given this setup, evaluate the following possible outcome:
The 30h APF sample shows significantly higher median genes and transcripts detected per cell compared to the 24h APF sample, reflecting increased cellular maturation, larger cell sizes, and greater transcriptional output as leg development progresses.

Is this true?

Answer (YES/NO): NO